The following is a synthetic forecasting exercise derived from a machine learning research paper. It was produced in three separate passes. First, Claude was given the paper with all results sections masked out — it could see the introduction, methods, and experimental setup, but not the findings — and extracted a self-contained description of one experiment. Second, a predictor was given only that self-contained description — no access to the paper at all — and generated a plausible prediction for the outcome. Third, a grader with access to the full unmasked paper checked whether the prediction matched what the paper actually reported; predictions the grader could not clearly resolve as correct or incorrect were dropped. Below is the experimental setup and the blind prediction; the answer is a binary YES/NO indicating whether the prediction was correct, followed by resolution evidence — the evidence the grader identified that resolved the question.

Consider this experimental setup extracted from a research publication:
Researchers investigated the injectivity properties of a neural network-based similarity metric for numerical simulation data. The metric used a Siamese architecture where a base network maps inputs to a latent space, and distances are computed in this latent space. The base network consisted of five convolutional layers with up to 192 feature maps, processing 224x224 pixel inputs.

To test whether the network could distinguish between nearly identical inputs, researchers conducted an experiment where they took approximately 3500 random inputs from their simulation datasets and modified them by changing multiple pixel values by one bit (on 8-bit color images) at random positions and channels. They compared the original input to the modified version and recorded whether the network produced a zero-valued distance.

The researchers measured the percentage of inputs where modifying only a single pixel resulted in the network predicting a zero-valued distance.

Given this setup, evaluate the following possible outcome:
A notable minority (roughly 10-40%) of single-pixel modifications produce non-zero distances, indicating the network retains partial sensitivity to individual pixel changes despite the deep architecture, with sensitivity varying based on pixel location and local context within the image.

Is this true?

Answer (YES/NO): NO